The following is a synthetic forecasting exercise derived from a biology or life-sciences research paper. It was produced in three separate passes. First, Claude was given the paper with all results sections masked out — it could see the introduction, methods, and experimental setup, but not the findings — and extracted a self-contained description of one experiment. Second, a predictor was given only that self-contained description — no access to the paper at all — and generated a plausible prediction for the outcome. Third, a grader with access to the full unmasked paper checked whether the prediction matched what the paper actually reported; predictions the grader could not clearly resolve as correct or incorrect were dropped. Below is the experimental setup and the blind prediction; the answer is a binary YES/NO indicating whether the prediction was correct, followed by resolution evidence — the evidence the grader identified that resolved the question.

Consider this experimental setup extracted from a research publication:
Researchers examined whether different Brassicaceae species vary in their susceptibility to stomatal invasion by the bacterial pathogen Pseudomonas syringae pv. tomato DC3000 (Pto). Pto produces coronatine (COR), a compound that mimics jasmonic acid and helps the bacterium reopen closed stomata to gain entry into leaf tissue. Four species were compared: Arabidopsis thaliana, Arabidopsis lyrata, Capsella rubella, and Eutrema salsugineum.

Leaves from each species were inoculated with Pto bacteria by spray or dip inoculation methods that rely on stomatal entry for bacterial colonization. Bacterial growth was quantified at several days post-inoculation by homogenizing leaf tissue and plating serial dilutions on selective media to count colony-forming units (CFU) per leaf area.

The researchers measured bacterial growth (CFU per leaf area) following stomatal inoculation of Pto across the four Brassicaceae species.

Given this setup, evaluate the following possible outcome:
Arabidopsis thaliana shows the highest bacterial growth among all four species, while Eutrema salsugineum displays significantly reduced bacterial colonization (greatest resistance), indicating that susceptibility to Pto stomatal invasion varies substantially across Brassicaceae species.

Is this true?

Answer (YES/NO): NO